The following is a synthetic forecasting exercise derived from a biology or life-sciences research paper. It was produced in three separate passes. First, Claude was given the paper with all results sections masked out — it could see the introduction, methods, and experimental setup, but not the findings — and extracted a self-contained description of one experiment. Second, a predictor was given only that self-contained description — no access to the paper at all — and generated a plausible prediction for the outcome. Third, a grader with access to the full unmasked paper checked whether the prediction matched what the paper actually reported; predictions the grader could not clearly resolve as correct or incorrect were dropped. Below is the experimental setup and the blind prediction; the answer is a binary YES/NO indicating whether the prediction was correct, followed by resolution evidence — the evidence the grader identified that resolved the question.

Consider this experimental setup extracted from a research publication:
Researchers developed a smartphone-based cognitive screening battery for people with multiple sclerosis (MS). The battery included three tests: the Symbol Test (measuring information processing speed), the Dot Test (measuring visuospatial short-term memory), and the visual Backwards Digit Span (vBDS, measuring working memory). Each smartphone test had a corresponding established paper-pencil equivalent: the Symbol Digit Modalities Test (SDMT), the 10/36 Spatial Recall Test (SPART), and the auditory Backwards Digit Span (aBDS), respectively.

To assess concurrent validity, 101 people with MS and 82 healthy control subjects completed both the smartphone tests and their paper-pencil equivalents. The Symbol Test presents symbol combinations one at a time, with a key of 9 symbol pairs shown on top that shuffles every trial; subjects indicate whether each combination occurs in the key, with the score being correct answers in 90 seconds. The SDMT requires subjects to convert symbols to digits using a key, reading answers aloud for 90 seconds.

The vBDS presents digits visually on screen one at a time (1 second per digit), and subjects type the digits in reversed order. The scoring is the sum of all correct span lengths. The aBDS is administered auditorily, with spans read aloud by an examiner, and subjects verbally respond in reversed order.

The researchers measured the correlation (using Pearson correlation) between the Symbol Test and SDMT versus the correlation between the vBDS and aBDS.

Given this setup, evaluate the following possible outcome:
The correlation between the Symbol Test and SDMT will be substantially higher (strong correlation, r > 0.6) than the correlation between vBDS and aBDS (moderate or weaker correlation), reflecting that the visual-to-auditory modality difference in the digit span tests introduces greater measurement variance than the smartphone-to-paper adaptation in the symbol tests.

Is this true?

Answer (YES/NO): NO